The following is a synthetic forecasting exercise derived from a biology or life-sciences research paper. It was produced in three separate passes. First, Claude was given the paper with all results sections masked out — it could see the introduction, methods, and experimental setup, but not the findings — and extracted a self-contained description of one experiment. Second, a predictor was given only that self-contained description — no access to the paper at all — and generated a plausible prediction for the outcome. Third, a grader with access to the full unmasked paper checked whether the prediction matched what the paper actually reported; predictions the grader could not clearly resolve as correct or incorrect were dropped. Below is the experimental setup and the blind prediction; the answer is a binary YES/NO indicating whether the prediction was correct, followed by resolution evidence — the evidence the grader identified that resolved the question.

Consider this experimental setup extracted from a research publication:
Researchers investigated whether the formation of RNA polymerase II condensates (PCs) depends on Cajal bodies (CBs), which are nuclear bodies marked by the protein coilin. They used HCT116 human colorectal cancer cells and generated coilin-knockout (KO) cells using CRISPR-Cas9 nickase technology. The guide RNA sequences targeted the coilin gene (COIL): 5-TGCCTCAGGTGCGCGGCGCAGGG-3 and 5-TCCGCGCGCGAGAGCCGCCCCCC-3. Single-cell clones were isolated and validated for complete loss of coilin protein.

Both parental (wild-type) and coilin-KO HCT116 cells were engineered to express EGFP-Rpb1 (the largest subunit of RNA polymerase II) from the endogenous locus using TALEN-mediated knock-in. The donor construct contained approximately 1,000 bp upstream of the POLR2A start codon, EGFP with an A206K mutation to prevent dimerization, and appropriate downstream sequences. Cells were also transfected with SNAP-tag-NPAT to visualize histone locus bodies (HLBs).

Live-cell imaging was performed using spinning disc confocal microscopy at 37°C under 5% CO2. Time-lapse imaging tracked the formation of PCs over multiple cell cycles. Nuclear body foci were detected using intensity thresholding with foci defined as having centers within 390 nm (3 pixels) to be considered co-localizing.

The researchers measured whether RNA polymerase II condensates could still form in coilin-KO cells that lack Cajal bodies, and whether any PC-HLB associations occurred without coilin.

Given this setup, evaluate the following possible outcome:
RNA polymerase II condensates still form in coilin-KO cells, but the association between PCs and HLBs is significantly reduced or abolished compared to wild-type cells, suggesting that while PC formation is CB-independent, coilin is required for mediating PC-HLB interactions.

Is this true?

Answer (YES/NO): NO